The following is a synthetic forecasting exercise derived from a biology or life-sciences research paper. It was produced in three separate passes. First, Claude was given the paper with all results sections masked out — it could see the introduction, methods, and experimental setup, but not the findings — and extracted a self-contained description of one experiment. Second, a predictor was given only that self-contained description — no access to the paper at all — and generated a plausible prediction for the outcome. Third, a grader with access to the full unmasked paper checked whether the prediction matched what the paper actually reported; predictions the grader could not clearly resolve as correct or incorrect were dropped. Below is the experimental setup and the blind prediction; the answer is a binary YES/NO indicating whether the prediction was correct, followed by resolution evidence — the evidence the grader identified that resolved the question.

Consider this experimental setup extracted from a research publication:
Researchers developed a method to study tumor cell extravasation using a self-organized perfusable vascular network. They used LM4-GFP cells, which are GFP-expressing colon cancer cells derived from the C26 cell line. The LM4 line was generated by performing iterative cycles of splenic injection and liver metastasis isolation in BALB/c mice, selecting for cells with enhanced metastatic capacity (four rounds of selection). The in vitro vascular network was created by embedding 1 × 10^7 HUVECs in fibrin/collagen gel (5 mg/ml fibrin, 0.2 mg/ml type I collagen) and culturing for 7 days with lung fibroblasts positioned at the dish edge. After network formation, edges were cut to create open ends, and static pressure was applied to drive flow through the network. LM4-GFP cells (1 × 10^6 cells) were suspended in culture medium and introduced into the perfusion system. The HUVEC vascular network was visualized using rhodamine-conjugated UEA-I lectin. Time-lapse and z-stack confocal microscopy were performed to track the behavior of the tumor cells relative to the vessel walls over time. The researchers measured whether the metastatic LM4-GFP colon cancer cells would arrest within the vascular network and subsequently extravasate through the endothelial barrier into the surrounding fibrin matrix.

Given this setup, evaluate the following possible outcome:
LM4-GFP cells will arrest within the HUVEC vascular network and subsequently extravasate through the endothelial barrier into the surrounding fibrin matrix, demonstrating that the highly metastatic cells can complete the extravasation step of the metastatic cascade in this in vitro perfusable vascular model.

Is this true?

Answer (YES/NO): YES